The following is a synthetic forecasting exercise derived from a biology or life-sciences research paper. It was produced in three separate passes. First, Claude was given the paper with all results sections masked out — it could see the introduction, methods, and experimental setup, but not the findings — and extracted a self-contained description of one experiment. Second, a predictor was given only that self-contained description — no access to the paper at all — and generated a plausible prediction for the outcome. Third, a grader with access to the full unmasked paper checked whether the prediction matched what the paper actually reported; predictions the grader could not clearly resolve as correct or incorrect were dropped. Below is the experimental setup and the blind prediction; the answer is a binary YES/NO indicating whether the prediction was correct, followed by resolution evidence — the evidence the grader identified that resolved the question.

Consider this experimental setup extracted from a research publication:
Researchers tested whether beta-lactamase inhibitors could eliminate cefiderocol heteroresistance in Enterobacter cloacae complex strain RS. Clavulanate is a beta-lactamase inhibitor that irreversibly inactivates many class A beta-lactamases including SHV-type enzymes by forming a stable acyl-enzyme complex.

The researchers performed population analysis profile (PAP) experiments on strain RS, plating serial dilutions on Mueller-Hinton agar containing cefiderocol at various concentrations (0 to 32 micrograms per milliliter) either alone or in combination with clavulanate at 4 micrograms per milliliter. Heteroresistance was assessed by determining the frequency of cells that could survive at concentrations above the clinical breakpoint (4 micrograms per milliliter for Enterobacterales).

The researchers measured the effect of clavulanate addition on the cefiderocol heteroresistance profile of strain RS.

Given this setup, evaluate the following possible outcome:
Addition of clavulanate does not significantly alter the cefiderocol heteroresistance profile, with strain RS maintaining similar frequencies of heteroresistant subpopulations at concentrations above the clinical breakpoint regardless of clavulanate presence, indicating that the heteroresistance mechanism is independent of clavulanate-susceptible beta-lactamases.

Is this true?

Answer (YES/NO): NO